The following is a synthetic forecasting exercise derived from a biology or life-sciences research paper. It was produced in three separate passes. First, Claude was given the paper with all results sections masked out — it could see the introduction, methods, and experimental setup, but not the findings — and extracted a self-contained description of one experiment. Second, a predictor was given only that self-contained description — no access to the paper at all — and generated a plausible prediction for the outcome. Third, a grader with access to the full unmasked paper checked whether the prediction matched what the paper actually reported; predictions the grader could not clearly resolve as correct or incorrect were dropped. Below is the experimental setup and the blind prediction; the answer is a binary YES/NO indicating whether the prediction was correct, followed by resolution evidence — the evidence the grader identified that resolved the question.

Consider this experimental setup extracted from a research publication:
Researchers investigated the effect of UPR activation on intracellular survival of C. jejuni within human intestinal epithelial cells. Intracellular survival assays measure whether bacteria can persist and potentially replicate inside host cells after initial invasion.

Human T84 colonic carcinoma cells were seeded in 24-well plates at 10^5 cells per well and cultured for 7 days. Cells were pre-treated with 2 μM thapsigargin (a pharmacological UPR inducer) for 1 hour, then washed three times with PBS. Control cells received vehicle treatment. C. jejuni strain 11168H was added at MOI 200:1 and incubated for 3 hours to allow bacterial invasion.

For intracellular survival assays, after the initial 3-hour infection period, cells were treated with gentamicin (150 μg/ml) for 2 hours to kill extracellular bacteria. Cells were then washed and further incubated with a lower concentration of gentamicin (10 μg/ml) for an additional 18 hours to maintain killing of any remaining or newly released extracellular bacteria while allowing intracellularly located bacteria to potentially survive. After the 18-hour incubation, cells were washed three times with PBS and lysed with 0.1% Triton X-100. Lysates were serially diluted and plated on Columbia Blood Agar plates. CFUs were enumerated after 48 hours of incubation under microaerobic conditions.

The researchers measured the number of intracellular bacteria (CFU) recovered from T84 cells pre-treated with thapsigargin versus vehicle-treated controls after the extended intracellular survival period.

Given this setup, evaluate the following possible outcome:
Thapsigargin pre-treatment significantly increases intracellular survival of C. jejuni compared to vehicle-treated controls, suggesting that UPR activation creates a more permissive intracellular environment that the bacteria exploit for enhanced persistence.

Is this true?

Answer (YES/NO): NO